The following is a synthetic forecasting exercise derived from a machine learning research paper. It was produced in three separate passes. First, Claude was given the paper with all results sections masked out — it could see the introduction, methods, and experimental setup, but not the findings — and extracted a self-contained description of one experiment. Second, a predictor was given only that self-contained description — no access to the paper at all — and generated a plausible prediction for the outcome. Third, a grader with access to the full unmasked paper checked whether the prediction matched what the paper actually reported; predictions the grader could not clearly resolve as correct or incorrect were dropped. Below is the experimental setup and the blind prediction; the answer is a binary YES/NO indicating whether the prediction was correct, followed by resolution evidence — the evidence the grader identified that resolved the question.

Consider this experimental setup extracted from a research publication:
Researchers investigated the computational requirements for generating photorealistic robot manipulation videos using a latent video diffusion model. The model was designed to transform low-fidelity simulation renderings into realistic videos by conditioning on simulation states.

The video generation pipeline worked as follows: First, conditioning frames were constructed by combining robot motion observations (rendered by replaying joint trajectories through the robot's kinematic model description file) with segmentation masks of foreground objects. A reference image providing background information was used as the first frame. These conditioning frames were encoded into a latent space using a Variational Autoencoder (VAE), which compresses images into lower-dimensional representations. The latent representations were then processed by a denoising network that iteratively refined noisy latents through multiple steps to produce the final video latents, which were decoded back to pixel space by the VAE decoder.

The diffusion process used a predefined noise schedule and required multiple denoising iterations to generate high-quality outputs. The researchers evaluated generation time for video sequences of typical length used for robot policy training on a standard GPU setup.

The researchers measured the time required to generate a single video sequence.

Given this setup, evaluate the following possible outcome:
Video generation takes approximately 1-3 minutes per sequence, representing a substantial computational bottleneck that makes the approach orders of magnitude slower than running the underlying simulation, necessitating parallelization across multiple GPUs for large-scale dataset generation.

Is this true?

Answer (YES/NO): YES